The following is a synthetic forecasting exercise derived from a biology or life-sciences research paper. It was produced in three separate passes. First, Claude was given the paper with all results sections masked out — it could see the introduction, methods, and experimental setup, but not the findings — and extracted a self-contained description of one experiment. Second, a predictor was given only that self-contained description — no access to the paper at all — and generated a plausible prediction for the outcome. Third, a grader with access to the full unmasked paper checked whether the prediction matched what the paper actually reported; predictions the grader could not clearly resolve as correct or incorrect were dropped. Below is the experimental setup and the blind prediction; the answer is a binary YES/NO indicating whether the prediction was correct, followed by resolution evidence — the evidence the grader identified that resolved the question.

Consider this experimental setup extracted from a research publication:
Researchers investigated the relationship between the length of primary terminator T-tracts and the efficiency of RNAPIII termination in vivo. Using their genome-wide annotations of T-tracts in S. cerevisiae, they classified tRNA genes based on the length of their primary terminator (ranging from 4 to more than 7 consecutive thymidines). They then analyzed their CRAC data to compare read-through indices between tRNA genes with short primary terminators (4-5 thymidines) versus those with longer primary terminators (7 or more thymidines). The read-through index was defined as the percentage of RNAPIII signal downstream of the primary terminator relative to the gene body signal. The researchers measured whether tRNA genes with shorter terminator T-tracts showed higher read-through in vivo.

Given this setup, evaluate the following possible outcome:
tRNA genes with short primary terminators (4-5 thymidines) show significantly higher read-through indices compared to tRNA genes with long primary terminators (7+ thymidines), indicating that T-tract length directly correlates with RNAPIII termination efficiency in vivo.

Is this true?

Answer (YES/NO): YES